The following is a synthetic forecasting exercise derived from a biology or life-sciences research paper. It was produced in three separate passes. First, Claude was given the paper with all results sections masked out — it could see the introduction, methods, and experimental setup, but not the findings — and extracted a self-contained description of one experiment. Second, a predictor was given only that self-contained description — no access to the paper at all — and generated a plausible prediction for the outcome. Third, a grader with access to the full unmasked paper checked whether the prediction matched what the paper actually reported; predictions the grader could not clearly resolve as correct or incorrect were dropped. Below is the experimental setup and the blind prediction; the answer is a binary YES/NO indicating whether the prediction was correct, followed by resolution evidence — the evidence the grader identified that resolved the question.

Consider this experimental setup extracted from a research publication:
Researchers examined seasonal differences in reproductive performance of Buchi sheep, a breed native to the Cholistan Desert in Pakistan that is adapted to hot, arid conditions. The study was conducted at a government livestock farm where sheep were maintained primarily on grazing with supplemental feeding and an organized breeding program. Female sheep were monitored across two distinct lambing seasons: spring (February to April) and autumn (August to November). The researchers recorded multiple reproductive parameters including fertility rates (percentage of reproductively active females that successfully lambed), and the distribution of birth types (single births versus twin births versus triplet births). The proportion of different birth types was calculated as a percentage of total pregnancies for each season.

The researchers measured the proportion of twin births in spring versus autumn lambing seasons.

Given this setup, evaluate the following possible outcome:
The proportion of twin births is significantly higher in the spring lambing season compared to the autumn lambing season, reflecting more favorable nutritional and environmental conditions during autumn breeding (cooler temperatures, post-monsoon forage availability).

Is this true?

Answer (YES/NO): NO